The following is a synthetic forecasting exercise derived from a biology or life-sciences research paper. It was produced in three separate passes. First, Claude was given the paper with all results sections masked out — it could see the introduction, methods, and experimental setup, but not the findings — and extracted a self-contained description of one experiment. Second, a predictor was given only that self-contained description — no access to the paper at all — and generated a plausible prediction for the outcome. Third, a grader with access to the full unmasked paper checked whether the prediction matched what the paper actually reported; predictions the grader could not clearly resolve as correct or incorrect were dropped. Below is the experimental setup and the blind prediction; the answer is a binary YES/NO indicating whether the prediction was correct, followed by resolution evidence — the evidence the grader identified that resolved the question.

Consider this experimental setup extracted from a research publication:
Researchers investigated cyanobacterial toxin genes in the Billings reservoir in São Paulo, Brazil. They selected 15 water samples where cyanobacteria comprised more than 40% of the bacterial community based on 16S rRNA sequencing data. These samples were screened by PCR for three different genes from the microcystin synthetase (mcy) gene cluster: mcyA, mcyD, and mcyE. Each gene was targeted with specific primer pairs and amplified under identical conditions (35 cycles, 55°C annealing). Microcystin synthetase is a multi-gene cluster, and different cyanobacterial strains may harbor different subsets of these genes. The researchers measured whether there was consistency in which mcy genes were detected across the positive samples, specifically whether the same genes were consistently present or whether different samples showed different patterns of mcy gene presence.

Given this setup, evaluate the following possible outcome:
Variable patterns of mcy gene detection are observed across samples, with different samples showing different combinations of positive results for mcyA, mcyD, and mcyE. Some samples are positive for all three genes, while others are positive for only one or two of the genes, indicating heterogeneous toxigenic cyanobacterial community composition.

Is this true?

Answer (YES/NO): NO